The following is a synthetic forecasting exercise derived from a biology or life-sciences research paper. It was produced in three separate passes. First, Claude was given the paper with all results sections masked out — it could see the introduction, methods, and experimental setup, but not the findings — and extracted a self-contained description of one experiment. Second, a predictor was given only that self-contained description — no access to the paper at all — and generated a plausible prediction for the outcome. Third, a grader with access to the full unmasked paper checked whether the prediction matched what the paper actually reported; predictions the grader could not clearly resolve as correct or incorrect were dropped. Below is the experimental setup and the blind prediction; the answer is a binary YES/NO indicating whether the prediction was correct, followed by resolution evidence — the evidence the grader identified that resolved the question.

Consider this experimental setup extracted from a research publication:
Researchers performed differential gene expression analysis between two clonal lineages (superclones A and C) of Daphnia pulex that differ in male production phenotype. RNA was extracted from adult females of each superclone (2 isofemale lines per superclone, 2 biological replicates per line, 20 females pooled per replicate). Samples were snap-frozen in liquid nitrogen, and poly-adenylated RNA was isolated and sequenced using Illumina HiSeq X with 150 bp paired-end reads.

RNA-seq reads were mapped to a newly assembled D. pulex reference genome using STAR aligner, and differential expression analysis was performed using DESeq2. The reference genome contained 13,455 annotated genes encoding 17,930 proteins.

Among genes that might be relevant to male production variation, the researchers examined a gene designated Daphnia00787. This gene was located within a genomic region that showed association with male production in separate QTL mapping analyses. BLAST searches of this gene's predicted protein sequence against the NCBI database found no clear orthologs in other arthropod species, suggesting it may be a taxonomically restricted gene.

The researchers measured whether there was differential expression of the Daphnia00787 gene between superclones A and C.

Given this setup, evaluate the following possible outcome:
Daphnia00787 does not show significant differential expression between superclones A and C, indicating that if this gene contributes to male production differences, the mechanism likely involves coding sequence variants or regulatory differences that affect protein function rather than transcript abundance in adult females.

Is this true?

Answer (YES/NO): NO